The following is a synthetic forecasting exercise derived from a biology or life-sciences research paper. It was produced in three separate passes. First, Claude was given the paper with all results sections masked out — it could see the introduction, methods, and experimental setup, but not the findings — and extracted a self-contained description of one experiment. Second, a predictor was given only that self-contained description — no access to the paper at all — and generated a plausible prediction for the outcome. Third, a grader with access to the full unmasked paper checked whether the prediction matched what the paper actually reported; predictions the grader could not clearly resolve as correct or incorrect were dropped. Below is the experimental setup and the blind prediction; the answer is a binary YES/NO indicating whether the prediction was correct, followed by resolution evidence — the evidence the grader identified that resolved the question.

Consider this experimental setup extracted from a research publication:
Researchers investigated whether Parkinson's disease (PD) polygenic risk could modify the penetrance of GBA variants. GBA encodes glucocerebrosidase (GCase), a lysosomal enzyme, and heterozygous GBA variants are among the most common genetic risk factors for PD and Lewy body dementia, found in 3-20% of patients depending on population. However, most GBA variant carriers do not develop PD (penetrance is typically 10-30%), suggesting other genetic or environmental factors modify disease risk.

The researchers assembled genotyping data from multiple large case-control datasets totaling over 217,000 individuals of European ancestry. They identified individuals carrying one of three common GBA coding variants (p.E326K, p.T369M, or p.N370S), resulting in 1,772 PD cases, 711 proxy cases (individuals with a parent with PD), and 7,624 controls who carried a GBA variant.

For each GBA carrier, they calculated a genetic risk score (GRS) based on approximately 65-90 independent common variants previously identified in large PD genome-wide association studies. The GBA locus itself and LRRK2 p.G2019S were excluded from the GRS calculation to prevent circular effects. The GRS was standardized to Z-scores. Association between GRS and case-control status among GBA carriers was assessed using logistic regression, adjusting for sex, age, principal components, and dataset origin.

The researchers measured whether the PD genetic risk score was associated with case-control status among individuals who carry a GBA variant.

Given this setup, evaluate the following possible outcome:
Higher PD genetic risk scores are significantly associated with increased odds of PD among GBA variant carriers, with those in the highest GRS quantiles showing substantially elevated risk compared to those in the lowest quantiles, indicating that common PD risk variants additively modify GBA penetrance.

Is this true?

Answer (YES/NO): YES